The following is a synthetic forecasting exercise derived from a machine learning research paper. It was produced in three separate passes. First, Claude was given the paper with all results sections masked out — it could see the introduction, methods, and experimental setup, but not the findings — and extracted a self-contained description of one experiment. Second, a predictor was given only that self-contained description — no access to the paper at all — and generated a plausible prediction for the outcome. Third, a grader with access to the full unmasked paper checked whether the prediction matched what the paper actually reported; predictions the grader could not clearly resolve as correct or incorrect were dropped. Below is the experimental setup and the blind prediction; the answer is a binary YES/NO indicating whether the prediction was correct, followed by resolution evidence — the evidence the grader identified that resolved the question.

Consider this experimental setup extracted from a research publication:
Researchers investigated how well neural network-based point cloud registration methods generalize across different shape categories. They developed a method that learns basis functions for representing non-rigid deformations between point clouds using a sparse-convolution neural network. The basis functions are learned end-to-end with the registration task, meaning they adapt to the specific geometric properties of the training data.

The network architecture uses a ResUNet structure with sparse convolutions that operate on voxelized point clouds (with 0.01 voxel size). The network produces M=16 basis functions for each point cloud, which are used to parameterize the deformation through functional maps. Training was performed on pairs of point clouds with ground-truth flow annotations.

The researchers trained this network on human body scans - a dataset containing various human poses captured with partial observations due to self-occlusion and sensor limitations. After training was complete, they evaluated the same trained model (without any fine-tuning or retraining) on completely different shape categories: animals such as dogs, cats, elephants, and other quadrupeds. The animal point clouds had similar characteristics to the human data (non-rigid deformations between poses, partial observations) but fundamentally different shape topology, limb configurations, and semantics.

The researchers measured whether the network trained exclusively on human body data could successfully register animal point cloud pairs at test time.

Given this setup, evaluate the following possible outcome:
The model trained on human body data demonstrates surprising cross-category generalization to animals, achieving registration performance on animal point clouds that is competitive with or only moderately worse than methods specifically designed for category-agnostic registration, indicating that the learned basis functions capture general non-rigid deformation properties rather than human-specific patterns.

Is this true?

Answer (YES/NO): NO